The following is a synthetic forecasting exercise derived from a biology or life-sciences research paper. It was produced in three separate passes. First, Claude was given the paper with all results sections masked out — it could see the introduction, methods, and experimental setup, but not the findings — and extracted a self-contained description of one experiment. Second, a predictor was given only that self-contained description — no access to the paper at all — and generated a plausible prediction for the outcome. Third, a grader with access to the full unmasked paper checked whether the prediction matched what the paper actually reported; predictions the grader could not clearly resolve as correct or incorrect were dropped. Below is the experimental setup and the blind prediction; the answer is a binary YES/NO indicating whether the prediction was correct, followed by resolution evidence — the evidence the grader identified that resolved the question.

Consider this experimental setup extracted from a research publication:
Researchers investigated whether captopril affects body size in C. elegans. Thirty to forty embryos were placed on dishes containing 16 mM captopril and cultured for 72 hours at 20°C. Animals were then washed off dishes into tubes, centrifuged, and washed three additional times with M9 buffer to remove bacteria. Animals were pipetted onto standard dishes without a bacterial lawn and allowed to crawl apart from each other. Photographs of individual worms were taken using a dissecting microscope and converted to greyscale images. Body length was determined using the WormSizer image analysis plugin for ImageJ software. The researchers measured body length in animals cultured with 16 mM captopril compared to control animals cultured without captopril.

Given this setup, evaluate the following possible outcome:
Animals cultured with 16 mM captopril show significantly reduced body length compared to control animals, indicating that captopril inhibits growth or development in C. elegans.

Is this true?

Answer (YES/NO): YES